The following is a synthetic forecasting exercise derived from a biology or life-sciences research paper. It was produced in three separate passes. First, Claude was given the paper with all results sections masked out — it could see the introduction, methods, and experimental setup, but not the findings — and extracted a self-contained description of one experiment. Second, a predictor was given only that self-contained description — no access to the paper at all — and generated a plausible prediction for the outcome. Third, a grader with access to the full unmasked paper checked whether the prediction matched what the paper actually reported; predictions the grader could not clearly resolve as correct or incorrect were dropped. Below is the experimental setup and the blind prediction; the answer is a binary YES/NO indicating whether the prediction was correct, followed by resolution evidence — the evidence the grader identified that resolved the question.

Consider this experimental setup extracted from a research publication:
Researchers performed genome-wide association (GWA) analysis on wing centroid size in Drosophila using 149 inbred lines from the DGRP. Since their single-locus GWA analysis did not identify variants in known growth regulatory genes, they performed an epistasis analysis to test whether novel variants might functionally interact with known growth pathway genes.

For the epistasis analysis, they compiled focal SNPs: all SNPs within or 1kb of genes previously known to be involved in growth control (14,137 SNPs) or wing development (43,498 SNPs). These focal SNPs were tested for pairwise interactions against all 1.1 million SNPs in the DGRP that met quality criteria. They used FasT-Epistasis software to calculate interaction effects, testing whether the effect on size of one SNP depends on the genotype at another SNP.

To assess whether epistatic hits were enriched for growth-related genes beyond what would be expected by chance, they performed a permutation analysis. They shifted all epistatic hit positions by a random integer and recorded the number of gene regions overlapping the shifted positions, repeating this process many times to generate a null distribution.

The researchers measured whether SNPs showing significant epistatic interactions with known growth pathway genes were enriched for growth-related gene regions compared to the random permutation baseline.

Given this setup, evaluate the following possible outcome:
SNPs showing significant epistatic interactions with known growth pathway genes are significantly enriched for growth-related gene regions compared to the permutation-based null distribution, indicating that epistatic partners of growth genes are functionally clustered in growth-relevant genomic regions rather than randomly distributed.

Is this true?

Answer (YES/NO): NO